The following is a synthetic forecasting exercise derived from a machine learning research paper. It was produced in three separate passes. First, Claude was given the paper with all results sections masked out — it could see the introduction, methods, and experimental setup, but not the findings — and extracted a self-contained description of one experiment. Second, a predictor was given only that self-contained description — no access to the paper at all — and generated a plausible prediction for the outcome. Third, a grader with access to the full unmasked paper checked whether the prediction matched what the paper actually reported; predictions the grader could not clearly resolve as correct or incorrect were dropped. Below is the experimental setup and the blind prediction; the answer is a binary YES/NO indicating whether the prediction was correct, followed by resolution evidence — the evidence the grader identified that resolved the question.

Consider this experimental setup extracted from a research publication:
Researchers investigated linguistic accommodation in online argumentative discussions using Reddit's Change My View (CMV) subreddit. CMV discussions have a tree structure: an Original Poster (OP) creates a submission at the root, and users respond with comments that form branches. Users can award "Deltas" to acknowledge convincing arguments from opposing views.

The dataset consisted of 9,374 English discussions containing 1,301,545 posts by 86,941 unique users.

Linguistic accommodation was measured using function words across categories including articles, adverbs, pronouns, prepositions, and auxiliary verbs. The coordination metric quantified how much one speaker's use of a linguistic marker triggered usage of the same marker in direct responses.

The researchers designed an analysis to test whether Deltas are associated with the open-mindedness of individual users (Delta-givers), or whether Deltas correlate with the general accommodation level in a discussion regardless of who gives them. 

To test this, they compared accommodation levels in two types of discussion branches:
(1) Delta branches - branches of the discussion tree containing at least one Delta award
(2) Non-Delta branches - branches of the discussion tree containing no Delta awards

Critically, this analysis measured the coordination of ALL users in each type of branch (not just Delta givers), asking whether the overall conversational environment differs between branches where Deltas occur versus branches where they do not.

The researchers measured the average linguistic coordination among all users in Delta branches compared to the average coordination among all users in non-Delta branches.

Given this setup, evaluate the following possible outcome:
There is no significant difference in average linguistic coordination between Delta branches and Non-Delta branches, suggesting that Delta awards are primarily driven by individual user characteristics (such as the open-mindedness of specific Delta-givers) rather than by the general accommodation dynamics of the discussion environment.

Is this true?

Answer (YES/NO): NO